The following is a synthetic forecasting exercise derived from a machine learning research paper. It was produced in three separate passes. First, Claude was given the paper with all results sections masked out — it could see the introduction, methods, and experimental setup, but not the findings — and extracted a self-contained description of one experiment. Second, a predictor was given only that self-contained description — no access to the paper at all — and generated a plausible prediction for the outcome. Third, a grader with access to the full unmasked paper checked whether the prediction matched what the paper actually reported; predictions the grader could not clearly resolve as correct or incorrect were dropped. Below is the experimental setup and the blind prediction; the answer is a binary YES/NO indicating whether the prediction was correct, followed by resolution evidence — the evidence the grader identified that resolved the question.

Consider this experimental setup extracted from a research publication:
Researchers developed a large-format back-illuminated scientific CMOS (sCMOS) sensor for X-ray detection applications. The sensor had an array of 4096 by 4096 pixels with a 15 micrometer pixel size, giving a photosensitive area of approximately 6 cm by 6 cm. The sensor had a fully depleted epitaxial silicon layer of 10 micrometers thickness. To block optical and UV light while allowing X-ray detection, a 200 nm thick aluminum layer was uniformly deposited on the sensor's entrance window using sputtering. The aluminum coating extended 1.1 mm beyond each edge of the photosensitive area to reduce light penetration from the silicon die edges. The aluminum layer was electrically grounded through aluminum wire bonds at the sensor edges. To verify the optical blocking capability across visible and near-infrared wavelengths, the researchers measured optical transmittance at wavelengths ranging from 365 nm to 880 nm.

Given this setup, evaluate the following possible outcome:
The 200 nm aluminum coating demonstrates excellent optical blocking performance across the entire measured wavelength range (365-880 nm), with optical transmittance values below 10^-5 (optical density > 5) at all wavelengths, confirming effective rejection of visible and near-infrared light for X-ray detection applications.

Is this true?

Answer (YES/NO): YES